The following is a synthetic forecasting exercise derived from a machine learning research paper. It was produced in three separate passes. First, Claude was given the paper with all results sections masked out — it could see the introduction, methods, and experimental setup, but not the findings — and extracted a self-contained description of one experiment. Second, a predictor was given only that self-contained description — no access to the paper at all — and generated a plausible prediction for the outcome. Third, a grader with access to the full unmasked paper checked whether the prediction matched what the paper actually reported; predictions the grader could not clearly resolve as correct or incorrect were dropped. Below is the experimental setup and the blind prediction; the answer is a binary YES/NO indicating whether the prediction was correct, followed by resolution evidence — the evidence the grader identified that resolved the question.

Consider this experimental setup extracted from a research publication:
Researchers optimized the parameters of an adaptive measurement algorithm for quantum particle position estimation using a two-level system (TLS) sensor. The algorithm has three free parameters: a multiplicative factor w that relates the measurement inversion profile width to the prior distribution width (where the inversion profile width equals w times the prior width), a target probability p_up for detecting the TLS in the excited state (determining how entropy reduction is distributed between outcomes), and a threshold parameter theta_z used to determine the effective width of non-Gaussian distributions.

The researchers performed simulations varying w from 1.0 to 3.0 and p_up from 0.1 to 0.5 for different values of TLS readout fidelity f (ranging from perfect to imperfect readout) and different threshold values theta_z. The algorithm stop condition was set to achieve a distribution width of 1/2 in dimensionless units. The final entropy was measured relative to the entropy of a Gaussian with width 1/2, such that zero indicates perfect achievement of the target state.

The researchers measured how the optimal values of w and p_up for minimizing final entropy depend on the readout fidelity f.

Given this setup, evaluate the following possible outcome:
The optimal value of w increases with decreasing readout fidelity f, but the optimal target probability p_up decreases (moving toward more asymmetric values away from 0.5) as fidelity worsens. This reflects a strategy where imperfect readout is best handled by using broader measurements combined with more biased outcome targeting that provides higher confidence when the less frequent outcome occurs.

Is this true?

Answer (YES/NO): NO